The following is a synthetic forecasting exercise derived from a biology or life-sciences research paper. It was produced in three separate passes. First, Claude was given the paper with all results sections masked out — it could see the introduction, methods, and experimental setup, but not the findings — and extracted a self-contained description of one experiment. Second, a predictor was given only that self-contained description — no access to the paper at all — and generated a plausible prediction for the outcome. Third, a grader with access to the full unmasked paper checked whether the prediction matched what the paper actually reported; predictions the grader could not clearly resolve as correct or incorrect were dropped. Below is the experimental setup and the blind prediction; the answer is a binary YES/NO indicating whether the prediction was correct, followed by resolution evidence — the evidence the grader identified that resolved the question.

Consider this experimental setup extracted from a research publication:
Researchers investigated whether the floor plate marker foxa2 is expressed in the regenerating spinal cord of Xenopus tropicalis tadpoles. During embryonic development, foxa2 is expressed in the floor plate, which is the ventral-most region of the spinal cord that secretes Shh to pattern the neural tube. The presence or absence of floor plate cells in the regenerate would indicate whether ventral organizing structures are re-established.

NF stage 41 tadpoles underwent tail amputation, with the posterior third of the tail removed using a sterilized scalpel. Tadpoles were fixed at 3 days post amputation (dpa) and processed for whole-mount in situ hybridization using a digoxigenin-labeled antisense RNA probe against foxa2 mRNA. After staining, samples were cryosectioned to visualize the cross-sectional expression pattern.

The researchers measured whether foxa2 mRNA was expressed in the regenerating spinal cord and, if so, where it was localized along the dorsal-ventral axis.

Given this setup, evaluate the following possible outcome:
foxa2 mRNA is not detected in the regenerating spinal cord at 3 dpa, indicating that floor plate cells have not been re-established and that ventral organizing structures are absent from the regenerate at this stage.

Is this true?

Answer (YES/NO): NO